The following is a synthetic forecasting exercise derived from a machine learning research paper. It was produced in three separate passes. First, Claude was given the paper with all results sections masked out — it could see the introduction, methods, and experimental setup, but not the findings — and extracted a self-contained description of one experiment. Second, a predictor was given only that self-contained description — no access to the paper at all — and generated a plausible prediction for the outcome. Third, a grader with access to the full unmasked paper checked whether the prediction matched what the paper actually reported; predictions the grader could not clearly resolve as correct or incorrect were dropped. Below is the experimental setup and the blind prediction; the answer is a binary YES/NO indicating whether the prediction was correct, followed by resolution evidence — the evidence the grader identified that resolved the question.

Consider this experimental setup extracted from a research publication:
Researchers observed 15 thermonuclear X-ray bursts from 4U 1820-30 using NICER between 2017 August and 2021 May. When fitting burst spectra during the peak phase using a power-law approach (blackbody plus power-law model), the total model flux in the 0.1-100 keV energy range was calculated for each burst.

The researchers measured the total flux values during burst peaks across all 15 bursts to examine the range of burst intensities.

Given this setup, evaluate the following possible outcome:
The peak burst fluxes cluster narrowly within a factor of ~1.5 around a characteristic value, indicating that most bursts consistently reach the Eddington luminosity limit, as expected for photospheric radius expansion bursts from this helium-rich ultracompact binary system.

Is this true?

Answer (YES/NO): YES